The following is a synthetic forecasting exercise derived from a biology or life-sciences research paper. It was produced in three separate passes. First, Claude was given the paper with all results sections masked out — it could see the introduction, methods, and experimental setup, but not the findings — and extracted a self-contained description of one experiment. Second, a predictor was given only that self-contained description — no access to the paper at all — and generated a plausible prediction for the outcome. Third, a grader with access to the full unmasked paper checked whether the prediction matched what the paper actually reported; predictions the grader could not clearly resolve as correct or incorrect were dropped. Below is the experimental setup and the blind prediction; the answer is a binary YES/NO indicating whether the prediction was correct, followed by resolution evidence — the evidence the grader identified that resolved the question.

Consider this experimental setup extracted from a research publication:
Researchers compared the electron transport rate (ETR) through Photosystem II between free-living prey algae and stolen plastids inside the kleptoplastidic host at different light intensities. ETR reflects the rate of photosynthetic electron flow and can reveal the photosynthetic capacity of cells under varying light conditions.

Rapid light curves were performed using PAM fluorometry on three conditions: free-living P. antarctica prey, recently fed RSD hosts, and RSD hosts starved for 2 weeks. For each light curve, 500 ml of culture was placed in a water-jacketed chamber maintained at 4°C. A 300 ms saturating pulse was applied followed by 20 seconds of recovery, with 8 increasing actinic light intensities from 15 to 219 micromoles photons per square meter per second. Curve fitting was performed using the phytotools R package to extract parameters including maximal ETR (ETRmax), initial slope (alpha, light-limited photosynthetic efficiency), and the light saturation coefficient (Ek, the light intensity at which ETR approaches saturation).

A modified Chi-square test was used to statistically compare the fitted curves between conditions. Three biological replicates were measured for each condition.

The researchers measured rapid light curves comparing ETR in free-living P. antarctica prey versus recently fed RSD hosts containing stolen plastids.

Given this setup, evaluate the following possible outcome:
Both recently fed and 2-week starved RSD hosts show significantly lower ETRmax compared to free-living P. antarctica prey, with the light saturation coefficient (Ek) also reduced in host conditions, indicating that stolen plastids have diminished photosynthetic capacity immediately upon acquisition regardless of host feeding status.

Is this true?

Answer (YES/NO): NO